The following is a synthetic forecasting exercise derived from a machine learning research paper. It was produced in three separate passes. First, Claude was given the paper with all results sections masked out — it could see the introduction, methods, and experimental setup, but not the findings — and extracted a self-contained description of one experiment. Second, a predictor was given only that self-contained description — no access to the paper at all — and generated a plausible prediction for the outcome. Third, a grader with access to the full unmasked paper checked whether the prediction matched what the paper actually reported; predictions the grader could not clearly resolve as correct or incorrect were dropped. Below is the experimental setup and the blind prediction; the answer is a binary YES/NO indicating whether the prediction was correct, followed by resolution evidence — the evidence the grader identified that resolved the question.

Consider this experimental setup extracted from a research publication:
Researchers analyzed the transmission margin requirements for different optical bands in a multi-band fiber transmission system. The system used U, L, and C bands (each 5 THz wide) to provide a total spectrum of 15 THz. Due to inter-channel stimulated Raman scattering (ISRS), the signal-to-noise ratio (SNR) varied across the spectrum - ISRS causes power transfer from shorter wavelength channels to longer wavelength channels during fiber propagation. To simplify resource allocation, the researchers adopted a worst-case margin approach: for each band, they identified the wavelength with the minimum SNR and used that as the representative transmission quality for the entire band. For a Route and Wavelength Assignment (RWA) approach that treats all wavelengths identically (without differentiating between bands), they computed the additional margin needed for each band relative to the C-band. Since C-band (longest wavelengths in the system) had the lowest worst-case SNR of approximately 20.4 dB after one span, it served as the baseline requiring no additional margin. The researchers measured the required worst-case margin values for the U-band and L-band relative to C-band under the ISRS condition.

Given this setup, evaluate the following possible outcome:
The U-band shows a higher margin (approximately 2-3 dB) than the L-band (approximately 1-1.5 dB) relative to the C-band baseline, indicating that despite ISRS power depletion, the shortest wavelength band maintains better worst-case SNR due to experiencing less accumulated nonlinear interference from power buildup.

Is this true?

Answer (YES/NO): NO